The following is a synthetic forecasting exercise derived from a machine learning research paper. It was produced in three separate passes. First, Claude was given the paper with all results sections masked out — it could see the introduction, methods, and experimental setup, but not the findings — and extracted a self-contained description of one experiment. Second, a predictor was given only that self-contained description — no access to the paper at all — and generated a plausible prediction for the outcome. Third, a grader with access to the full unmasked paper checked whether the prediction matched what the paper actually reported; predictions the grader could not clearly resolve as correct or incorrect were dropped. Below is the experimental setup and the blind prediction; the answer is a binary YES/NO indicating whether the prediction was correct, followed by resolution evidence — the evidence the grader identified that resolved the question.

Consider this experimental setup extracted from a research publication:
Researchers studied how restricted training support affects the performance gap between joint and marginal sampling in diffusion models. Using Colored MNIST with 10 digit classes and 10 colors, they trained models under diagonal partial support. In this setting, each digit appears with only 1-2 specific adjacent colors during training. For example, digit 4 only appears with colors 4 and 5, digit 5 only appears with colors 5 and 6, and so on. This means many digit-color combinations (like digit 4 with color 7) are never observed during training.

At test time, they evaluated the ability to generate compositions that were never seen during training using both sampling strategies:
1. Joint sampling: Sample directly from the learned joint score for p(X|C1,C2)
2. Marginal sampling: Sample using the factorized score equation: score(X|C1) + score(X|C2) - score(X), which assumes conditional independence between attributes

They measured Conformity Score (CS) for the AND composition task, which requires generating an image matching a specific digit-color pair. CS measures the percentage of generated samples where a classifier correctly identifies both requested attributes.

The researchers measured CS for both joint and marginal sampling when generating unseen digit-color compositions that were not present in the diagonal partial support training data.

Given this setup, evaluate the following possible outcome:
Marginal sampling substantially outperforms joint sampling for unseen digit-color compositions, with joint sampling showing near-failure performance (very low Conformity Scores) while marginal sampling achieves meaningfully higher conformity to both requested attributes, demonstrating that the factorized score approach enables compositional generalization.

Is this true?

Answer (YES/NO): NO